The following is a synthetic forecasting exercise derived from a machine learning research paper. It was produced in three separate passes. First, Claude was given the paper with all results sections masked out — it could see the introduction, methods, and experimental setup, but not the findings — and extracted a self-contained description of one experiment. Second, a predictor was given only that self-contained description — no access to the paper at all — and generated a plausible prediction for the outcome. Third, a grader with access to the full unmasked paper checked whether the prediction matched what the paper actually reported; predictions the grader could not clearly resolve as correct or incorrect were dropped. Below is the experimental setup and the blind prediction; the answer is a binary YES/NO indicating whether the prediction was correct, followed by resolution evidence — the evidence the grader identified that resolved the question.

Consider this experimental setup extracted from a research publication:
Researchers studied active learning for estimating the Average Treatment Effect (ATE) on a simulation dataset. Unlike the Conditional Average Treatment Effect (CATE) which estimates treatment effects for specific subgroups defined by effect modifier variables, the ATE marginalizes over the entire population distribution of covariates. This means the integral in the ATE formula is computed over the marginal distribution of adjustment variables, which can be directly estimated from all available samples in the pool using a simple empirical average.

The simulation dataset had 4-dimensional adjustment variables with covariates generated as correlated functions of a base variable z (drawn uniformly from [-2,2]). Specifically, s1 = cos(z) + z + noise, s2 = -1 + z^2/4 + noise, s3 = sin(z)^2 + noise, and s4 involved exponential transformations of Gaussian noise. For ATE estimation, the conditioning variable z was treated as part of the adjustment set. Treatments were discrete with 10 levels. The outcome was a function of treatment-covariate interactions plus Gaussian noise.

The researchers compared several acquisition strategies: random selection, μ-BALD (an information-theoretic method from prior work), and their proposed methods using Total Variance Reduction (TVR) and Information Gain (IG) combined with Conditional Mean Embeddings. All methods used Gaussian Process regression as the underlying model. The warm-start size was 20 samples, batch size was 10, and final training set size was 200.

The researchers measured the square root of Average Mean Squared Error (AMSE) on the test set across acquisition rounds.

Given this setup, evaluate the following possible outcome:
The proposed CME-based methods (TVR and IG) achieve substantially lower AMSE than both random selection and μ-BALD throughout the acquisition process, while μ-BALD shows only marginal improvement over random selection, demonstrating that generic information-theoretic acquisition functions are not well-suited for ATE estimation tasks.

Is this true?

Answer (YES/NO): NO